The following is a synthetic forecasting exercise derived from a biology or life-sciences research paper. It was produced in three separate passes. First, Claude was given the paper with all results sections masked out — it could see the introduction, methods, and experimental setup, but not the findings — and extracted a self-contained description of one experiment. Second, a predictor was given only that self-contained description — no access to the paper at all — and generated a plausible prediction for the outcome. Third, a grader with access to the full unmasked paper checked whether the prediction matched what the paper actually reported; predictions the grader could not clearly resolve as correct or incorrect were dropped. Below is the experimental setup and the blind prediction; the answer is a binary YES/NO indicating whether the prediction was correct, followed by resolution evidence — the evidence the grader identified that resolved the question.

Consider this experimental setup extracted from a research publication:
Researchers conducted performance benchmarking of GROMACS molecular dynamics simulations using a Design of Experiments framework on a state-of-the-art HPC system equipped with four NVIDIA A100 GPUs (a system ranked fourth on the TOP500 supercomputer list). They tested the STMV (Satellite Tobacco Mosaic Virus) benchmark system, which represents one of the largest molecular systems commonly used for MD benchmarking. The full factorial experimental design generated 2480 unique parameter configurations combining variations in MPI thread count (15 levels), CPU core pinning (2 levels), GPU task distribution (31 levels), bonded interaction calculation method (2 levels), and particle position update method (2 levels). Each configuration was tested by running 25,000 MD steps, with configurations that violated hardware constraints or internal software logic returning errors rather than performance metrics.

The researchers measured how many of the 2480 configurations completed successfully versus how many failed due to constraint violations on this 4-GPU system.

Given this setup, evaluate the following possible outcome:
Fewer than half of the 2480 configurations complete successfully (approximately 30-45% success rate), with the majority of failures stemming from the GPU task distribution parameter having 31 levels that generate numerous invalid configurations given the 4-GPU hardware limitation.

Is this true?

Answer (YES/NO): NO